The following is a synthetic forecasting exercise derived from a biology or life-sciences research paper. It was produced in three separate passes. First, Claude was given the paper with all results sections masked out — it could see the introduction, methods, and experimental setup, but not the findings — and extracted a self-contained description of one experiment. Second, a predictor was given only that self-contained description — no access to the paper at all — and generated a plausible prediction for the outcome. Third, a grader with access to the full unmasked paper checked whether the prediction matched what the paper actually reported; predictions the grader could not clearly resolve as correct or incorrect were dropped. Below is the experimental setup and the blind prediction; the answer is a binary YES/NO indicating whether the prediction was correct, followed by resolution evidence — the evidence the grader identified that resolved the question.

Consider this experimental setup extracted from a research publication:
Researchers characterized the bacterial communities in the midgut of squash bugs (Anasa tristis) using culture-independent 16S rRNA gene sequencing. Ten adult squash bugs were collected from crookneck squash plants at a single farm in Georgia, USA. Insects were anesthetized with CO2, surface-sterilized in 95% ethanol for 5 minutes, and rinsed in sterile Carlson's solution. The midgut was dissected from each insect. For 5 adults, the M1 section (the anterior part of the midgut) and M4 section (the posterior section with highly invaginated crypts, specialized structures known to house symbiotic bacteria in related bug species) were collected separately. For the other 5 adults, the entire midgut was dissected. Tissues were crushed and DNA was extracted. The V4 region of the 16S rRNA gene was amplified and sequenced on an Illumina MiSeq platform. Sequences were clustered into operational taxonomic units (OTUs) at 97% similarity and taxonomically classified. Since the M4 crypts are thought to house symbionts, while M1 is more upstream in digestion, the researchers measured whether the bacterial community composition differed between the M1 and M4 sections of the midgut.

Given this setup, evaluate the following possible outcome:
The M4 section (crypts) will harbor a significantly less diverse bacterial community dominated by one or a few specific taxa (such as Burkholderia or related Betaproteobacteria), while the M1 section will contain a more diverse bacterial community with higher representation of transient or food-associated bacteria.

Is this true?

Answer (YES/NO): NO